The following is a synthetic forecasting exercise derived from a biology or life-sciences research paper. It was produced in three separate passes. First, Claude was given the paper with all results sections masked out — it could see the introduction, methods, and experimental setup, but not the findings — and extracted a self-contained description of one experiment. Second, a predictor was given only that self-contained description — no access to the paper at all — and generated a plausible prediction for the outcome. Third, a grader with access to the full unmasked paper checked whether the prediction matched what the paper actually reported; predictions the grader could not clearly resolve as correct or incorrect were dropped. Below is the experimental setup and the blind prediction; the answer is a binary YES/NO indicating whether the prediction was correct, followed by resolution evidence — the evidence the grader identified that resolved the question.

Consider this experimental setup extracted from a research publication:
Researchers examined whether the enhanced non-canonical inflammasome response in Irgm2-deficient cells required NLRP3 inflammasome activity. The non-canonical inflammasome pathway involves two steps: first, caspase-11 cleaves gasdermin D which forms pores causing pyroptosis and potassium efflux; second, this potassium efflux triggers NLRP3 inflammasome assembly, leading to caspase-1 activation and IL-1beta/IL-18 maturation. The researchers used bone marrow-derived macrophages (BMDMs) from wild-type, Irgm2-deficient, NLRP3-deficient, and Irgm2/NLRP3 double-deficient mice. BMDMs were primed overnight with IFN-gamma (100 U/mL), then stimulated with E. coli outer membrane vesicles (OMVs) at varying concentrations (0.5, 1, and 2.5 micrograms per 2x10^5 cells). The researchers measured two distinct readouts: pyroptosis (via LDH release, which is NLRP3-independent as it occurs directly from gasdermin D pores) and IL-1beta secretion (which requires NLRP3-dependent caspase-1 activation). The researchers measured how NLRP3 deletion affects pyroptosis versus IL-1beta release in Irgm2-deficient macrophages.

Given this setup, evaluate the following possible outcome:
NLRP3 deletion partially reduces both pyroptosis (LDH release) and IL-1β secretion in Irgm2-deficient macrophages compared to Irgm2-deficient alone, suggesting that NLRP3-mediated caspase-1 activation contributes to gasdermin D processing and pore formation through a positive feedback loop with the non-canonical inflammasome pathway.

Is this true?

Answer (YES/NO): NO